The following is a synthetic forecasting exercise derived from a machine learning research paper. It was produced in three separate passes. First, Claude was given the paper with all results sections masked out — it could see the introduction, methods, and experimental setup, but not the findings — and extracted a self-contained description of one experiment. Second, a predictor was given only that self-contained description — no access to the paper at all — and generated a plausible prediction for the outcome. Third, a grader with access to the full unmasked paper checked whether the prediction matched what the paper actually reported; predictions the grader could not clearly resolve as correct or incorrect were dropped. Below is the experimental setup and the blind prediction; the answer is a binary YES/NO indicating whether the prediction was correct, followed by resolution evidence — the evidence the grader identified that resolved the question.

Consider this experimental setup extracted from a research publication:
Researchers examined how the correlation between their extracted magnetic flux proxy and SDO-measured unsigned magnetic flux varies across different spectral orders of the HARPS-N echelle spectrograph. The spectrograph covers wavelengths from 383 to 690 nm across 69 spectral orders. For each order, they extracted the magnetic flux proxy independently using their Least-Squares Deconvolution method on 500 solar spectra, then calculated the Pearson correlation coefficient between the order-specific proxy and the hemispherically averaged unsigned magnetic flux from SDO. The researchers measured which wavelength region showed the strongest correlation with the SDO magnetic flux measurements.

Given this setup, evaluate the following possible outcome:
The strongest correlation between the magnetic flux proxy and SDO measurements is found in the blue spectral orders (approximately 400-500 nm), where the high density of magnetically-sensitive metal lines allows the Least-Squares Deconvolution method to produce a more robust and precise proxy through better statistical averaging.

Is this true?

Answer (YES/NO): NO